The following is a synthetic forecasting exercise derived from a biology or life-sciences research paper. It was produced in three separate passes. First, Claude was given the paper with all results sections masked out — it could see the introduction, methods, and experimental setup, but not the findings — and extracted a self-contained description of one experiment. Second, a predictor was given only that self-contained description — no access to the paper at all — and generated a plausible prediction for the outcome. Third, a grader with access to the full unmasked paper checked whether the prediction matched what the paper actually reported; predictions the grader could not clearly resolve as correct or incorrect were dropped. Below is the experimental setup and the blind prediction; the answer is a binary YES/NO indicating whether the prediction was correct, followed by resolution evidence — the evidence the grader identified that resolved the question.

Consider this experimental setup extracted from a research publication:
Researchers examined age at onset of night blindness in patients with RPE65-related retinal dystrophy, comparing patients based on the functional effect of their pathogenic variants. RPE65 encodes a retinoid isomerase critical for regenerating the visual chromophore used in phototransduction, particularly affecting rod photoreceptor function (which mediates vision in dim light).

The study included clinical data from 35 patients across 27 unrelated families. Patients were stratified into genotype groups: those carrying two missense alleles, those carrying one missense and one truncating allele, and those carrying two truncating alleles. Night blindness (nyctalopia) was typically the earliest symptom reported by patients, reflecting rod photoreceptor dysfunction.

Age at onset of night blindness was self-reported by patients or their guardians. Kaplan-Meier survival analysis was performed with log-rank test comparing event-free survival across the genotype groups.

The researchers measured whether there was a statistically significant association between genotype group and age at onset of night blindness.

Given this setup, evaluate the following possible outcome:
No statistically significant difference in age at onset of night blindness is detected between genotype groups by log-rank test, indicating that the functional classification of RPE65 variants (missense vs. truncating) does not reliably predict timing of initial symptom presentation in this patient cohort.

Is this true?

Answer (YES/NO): NO